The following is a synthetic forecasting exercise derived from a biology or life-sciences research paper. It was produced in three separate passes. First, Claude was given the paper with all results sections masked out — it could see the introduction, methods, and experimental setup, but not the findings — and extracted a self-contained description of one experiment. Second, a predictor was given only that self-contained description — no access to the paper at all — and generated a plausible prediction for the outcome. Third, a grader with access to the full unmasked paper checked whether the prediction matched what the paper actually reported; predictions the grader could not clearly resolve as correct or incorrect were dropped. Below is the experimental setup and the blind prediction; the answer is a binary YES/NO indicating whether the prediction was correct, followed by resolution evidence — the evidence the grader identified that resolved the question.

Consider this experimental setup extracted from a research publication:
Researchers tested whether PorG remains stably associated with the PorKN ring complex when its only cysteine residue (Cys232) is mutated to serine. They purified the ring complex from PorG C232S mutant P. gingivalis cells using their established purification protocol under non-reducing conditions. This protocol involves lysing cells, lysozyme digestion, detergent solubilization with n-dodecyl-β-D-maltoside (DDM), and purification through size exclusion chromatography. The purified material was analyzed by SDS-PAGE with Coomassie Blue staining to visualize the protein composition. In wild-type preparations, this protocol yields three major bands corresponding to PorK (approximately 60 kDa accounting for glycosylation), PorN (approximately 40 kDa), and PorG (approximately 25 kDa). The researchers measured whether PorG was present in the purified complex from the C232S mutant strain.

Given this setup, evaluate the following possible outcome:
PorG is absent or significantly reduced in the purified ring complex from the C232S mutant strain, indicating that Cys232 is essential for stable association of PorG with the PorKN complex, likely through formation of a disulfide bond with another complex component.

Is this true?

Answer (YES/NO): YES